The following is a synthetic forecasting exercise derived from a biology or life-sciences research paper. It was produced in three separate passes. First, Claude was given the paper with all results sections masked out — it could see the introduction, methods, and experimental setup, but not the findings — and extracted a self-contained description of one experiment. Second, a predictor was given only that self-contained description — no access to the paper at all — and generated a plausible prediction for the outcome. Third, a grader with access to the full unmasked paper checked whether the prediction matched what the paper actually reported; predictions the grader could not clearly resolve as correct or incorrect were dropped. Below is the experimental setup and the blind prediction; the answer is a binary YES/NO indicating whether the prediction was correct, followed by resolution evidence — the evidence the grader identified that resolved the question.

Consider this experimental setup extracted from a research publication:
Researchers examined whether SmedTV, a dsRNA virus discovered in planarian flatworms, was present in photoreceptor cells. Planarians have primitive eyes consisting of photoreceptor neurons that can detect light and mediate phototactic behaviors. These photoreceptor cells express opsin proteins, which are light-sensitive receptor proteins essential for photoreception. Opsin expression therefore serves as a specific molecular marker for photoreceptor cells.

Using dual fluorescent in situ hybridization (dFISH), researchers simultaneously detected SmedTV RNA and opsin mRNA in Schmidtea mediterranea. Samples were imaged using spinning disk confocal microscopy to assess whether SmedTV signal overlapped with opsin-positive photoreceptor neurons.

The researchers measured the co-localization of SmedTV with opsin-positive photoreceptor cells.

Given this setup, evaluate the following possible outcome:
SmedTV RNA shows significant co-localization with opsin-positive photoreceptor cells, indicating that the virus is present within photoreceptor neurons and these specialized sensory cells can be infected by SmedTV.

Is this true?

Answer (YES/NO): YES